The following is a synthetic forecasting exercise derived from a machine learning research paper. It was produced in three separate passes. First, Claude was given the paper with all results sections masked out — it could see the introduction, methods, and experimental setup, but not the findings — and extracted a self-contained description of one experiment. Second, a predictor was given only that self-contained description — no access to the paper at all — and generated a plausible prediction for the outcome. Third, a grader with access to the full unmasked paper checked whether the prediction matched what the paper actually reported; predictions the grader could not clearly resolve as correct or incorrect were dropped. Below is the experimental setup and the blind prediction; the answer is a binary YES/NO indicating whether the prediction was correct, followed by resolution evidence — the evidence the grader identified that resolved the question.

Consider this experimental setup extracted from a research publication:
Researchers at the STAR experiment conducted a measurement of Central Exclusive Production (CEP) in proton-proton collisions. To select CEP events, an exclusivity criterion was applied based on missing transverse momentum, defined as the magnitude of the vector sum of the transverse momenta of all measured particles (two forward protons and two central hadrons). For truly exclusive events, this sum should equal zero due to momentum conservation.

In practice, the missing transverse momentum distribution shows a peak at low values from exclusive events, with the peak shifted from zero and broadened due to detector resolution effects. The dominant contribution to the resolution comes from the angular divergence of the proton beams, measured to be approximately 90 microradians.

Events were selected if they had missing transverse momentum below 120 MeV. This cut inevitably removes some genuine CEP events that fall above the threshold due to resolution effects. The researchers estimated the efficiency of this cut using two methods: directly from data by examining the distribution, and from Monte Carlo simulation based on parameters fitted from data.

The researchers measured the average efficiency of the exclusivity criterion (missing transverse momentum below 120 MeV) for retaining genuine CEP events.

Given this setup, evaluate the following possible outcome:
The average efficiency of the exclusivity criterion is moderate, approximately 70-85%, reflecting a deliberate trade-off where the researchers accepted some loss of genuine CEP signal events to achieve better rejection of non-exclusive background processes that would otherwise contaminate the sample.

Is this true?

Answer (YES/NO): NO